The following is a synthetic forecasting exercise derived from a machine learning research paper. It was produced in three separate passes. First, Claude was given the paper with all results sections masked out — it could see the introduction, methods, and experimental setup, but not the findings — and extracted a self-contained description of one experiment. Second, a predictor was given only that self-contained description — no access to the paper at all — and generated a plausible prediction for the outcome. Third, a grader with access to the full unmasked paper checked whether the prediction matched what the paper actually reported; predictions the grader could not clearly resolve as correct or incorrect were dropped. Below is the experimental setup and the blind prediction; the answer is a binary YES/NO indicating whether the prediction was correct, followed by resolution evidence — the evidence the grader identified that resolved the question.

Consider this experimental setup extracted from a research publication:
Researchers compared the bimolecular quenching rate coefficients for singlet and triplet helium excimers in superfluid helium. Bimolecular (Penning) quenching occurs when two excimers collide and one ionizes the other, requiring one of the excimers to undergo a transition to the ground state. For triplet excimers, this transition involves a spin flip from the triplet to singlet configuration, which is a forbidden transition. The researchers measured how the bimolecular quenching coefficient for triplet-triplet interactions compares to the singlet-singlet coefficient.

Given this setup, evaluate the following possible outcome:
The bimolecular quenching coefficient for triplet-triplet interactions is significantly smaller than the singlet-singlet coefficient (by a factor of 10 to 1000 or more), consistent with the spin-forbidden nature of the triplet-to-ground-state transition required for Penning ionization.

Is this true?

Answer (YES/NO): YES